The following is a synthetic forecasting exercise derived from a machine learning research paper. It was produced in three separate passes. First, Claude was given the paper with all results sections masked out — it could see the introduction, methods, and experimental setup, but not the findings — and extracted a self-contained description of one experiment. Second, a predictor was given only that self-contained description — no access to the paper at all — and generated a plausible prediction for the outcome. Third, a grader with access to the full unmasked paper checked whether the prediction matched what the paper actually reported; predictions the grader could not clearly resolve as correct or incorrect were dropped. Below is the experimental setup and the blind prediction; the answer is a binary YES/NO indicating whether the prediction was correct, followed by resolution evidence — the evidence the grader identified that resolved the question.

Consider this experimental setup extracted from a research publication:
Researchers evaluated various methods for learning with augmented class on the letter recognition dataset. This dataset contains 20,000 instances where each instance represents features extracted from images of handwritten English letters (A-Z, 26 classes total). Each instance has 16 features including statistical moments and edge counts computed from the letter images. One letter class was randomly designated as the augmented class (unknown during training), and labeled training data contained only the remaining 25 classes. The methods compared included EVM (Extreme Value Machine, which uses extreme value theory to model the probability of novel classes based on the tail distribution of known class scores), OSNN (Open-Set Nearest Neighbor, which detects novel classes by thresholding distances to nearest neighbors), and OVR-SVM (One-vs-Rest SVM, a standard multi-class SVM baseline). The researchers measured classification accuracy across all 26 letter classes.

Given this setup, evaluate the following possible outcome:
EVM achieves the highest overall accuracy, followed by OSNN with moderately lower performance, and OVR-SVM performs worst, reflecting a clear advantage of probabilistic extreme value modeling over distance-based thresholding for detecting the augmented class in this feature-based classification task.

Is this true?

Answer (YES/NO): NO